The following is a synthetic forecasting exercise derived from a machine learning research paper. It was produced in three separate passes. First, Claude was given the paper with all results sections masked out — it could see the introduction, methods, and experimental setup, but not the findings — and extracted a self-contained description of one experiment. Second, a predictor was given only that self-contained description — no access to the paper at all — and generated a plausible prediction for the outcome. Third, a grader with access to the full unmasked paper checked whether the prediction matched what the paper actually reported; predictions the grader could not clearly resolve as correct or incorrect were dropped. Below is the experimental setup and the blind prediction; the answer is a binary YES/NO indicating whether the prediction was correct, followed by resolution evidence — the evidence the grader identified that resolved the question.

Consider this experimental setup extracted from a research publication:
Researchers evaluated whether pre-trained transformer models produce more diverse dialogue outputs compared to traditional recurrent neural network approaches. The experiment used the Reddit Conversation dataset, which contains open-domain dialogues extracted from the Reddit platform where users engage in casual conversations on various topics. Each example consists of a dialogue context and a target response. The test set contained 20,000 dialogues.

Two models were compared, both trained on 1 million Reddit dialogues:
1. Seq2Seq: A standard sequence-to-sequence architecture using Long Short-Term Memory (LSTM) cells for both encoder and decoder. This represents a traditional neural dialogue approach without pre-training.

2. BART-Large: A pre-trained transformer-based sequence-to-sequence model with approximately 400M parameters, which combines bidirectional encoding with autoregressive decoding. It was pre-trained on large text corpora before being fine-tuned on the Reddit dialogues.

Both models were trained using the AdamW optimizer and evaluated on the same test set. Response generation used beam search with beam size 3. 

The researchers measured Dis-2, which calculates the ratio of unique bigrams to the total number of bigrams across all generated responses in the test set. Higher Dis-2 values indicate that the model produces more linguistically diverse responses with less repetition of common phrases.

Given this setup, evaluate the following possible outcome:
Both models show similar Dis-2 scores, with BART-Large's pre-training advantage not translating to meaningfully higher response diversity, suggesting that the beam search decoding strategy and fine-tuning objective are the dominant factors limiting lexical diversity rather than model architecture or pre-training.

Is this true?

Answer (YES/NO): NO